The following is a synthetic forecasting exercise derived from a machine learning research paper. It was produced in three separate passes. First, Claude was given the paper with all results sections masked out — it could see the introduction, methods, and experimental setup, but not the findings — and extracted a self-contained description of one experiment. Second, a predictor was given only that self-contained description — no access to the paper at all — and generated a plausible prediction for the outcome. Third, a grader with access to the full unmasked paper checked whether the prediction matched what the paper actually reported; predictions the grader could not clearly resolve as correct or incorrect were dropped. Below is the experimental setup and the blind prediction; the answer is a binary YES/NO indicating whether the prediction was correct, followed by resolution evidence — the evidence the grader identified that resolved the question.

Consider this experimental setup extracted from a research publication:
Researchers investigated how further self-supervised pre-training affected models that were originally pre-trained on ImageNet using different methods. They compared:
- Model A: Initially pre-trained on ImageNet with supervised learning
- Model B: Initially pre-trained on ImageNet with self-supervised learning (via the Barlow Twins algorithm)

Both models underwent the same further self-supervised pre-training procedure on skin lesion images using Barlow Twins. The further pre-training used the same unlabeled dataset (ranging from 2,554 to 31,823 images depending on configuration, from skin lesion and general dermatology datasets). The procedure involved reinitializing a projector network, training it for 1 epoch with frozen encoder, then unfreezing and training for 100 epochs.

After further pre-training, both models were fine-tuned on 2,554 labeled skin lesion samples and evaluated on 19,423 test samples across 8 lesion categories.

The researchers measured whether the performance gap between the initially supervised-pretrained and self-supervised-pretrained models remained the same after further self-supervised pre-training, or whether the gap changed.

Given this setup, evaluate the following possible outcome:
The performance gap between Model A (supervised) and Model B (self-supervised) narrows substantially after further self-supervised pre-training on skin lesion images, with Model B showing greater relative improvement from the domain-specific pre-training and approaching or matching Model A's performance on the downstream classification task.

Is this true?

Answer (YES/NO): NO